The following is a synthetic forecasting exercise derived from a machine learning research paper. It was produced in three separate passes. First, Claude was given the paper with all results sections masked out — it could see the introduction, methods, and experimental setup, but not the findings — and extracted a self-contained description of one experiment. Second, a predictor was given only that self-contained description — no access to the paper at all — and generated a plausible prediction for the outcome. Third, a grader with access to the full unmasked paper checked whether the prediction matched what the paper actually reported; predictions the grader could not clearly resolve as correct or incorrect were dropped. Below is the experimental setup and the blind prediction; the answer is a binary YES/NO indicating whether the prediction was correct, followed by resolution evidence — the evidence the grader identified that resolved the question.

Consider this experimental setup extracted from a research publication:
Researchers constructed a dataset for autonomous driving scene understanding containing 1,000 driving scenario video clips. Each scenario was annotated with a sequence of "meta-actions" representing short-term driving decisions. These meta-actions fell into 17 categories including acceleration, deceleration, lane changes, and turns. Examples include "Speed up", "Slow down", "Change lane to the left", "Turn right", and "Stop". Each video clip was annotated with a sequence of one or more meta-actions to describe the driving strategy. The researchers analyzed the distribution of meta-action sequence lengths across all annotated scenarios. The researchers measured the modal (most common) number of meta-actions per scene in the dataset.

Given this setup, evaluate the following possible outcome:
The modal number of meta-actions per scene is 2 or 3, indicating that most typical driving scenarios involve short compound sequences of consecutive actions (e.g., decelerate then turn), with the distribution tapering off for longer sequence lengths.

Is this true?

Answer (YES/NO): YES